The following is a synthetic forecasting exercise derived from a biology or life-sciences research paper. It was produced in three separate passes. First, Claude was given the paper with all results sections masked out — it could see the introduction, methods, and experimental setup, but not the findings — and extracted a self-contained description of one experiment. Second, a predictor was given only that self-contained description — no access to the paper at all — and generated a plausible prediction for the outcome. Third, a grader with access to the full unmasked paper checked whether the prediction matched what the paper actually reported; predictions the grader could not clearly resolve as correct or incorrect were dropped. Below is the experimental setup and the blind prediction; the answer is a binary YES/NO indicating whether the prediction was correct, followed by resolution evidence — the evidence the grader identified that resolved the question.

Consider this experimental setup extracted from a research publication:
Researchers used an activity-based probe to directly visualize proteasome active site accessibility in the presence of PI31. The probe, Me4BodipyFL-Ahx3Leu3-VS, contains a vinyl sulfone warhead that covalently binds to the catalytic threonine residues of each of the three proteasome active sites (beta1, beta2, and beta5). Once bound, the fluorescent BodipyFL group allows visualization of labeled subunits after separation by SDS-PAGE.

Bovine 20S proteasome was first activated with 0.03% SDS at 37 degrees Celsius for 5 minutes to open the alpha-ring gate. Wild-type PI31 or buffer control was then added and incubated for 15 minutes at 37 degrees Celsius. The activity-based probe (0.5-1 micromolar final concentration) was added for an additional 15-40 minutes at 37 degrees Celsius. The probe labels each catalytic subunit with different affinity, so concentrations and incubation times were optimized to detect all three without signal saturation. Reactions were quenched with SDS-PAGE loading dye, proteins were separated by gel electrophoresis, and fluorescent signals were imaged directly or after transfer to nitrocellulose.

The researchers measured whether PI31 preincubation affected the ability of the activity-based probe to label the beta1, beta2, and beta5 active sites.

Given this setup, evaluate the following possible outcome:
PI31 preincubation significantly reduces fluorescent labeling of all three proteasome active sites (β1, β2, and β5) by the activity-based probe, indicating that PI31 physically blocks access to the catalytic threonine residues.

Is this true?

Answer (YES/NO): YES